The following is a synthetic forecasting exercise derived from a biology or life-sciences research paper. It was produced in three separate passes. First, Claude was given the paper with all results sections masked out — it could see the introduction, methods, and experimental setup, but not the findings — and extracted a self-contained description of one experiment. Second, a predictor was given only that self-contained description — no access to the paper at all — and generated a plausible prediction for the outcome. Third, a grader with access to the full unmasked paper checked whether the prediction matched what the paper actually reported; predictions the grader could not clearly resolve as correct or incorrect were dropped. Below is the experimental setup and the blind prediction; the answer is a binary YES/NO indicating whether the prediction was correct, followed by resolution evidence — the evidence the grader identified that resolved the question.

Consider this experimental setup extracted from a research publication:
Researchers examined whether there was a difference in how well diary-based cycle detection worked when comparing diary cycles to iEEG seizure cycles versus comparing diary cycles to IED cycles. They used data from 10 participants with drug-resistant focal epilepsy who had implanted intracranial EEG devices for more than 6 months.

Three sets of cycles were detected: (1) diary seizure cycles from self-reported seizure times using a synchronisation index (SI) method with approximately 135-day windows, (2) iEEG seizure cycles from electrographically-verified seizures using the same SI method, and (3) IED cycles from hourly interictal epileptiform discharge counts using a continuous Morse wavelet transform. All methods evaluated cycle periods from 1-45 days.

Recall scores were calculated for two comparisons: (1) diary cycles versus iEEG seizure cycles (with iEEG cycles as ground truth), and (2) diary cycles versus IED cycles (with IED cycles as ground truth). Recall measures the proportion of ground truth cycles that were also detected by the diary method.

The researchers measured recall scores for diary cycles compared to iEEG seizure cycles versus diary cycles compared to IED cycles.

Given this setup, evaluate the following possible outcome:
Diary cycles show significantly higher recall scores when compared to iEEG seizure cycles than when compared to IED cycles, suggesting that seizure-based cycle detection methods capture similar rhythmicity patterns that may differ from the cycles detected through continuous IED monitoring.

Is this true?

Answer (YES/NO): YES